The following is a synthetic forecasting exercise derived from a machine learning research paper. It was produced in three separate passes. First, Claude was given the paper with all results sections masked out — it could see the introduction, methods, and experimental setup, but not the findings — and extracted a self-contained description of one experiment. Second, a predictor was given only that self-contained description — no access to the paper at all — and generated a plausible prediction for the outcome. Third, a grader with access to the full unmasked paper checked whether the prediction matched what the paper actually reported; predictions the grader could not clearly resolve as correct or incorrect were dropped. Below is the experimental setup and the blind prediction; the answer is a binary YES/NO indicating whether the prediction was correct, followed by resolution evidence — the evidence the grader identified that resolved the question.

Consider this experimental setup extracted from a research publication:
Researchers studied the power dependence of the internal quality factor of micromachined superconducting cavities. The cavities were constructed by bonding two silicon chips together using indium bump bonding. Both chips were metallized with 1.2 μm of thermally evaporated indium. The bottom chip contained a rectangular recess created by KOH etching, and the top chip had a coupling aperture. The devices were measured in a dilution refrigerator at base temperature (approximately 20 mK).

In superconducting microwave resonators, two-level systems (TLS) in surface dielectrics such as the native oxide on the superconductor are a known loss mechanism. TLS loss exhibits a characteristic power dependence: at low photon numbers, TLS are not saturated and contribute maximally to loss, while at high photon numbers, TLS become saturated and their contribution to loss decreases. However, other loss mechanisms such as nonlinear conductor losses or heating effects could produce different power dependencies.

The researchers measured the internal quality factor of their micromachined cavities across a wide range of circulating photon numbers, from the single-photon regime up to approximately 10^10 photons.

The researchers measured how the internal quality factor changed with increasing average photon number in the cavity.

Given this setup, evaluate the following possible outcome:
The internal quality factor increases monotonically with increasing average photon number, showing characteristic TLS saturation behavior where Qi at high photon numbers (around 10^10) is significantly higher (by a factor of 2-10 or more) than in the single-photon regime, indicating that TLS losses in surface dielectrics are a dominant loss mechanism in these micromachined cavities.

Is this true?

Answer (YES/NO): NO